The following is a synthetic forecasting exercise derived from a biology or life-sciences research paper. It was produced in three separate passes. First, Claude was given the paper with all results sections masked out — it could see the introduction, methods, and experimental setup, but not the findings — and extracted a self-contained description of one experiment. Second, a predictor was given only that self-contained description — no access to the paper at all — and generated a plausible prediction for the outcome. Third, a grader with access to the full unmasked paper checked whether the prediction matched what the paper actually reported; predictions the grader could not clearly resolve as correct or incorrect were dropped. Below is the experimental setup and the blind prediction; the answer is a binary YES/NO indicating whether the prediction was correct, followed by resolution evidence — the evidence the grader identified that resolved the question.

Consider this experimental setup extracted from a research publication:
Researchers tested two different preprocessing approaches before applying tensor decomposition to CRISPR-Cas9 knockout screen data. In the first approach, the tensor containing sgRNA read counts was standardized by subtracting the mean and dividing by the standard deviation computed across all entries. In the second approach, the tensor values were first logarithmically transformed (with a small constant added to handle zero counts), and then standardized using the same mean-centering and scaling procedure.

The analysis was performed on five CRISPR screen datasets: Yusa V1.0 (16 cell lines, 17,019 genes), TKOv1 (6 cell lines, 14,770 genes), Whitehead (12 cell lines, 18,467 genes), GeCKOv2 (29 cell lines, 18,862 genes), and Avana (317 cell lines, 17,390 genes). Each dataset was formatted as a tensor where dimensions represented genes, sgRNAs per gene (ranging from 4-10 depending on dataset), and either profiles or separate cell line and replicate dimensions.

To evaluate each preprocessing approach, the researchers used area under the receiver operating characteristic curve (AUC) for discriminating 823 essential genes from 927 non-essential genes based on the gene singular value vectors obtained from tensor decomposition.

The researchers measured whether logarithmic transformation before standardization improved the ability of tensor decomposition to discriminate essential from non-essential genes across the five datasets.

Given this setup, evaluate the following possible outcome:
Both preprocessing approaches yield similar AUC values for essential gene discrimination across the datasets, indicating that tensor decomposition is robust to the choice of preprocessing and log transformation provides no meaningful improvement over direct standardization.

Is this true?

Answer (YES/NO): NO